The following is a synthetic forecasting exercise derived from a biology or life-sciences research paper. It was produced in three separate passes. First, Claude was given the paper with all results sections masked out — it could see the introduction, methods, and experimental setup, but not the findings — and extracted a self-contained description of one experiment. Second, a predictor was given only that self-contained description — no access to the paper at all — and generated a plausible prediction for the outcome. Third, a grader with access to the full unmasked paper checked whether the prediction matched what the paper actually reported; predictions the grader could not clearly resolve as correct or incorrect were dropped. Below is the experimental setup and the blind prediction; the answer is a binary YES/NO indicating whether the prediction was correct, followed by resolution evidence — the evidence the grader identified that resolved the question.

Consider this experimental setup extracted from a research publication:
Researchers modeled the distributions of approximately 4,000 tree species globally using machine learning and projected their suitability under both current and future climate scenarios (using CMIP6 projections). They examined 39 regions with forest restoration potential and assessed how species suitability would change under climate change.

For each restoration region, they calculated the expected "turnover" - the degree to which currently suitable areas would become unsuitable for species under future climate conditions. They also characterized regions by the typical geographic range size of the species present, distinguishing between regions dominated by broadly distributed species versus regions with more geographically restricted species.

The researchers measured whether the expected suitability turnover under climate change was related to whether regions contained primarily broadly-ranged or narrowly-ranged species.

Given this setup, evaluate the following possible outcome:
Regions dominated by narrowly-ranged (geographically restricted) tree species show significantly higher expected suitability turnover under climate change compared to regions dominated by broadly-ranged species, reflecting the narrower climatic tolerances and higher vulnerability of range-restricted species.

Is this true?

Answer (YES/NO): YES